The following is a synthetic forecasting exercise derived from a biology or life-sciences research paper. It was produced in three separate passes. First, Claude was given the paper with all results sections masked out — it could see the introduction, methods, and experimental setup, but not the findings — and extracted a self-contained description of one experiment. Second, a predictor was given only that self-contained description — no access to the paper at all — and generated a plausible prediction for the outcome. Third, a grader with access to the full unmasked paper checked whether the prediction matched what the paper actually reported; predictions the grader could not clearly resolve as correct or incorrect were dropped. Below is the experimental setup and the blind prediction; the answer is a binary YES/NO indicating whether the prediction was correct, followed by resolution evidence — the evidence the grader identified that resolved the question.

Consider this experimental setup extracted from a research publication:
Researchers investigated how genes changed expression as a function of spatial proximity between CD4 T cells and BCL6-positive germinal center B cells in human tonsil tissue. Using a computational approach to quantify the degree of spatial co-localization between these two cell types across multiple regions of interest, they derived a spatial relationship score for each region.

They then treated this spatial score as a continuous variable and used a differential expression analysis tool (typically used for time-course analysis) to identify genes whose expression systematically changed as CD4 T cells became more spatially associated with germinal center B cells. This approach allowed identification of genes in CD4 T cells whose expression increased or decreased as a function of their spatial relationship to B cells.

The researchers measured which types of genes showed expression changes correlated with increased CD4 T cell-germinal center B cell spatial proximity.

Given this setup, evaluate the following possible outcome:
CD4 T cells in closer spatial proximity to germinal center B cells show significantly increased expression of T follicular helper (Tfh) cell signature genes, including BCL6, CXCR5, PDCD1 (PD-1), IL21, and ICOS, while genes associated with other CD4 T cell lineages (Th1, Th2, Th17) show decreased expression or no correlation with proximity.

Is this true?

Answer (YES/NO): NO